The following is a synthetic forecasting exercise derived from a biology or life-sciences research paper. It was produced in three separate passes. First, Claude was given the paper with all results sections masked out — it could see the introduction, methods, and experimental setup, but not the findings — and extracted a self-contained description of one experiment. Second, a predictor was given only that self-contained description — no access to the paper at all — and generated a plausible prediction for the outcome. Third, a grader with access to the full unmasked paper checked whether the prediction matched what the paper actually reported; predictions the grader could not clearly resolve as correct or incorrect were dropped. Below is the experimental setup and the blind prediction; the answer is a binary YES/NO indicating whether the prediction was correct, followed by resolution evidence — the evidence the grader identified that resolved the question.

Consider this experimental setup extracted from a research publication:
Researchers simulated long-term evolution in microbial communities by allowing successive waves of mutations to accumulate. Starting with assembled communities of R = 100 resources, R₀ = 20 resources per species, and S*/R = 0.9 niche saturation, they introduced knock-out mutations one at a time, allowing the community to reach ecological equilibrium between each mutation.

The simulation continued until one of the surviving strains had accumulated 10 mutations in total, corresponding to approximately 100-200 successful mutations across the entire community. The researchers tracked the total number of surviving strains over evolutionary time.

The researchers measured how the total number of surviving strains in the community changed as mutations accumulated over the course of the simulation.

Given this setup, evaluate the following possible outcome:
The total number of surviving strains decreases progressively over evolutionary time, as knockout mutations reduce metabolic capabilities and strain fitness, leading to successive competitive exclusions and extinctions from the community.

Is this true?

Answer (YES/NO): NO